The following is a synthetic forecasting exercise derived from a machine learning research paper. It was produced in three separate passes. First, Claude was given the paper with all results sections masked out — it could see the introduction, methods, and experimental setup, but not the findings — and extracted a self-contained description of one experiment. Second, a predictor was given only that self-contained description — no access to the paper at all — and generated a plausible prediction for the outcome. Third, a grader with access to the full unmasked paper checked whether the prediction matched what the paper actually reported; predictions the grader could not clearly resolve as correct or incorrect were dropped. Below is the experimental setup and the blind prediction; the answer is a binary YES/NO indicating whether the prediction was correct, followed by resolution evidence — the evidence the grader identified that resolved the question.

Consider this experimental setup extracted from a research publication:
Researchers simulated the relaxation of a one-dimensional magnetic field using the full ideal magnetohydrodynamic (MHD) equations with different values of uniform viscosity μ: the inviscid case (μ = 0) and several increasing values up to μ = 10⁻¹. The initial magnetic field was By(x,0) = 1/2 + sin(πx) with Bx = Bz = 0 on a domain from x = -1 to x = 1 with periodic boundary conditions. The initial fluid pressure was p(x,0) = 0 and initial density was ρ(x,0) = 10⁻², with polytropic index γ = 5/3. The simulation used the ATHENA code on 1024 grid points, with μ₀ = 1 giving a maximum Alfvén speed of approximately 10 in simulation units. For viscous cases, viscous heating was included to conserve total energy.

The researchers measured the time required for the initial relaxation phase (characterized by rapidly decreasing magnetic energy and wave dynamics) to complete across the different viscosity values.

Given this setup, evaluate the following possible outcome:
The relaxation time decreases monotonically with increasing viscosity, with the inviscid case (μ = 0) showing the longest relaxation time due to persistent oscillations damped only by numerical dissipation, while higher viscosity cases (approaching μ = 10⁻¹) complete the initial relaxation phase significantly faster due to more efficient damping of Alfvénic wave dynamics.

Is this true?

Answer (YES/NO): NO